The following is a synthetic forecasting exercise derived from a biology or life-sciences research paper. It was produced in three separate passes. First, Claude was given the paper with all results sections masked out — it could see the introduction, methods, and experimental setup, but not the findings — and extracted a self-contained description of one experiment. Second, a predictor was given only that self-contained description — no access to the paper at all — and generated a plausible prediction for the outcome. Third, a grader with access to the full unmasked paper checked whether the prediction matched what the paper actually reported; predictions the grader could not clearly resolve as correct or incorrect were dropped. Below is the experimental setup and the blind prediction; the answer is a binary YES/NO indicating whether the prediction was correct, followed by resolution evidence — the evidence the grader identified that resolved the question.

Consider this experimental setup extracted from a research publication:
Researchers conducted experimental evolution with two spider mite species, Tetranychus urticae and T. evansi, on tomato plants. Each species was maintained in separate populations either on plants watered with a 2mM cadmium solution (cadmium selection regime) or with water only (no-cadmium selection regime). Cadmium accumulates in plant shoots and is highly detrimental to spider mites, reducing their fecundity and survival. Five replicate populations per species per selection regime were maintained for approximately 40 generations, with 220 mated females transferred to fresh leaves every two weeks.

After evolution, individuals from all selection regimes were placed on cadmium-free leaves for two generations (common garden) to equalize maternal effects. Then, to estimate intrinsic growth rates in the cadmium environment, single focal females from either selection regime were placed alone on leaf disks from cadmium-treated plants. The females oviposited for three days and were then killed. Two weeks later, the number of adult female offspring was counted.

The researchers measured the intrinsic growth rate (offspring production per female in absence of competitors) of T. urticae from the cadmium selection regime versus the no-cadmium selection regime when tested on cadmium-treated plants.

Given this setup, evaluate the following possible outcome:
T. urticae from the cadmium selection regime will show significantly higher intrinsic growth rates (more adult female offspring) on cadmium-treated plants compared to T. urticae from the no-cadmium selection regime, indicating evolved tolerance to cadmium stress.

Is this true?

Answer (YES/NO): YES